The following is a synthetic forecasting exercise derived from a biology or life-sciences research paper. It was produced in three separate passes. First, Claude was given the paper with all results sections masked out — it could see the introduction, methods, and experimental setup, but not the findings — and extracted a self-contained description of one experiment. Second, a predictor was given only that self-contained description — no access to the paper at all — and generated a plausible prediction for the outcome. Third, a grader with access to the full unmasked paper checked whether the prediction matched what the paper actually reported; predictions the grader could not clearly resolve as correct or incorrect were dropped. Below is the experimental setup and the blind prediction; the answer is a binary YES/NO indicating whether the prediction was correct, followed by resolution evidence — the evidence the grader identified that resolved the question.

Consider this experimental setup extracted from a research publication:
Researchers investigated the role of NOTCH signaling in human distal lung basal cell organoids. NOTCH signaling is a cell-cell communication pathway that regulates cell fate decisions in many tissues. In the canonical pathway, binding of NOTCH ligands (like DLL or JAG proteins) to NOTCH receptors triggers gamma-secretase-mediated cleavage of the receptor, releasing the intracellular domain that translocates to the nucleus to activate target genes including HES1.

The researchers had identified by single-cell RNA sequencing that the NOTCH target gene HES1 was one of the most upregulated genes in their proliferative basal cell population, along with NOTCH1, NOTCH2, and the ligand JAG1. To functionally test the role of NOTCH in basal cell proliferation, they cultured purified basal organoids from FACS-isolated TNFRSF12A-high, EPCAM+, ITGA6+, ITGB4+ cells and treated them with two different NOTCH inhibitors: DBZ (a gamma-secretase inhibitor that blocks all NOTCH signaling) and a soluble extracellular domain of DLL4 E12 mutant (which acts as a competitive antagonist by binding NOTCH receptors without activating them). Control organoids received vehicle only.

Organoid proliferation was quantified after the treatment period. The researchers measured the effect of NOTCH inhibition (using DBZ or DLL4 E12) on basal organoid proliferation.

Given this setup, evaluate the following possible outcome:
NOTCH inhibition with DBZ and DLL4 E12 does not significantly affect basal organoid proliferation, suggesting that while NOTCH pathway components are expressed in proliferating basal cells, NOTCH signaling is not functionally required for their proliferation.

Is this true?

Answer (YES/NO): NO